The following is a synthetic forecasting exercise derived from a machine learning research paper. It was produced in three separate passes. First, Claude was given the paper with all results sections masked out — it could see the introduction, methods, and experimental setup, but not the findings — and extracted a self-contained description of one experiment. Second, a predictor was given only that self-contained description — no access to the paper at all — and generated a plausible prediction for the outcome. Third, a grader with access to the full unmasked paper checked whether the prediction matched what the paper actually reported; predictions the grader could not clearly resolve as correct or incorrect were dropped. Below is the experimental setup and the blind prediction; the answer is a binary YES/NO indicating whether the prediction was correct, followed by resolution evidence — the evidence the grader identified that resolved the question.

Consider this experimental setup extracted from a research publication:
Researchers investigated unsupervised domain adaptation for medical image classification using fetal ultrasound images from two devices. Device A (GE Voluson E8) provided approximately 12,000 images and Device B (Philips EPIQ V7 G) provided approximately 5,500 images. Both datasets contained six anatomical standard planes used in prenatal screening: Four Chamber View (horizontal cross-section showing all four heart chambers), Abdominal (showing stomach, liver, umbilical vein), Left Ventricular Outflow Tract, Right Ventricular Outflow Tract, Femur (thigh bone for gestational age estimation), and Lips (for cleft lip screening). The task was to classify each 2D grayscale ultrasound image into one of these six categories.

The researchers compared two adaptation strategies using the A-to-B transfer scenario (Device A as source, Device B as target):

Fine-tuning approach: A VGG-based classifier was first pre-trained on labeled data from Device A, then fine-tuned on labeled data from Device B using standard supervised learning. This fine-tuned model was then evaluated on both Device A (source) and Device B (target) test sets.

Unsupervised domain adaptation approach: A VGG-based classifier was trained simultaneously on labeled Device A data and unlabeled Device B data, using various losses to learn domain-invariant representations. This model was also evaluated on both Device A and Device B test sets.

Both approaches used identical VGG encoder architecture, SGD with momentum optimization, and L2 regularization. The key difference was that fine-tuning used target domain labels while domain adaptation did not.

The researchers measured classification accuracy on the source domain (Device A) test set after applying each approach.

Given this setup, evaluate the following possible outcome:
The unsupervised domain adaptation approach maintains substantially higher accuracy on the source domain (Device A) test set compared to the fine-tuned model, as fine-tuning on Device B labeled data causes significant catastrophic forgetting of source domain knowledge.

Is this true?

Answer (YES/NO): YES